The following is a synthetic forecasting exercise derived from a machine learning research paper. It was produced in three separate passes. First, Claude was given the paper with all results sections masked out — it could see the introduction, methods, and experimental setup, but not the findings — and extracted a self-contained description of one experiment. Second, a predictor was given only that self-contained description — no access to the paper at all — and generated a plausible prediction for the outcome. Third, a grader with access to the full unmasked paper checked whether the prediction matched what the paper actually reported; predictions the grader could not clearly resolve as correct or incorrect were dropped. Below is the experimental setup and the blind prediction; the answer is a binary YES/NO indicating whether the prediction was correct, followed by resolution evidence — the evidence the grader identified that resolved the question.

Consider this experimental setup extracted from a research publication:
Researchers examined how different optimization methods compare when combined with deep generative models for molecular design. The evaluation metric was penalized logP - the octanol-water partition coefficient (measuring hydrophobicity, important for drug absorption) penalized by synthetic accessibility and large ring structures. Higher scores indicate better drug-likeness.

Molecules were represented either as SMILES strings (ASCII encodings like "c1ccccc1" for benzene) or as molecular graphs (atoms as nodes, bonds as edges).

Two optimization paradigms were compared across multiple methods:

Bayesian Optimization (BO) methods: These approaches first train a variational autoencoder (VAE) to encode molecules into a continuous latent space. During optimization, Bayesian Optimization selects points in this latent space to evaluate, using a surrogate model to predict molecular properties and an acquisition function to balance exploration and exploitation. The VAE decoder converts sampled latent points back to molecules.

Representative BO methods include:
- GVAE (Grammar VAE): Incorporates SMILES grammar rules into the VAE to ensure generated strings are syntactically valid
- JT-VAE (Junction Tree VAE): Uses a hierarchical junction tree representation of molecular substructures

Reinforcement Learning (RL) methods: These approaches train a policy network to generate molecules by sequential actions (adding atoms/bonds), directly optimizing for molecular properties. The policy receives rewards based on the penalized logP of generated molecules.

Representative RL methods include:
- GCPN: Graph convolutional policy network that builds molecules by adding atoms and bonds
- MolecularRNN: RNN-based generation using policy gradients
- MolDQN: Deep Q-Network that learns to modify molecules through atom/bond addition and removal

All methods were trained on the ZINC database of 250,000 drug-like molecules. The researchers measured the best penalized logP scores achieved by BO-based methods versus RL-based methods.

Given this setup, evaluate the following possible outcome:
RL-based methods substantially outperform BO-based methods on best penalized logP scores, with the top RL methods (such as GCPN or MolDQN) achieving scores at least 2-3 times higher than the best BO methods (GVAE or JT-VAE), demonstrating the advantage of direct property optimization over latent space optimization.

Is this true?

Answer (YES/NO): NO